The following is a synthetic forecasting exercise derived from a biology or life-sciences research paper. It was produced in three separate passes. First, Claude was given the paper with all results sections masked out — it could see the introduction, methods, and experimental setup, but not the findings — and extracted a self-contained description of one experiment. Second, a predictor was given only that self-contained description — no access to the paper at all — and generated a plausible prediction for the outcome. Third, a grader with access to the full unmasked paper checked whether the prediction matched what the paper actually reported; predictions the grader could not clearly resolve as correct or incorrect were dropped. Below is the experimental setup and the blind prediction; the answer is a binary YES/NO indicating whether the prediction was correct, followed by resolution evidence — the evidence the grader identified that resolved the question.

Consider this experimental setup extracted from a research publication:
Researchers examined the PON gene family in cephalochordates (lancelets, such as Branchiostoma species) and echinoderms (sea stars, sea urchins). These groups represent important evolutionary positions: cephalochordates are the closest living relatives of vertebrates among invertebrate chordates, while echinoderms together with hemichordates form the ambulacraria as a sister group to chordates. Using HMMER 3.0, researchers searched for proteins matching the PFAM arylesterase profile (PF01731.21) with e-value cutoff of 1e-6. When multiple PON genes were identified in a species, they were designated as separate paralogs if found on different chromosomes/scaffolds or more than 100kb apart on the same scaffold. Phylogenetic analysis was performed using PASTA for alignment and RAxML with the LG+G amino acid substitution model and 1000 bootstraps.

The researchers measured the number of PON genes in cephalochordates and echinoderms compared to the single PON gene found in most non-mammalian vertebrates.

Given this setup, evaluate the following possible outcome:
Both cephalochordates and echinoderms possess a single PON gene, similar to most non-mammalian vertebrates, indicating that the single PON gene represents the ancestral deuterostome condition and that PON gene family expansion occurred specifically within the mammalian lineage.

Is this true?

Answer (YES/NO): NO